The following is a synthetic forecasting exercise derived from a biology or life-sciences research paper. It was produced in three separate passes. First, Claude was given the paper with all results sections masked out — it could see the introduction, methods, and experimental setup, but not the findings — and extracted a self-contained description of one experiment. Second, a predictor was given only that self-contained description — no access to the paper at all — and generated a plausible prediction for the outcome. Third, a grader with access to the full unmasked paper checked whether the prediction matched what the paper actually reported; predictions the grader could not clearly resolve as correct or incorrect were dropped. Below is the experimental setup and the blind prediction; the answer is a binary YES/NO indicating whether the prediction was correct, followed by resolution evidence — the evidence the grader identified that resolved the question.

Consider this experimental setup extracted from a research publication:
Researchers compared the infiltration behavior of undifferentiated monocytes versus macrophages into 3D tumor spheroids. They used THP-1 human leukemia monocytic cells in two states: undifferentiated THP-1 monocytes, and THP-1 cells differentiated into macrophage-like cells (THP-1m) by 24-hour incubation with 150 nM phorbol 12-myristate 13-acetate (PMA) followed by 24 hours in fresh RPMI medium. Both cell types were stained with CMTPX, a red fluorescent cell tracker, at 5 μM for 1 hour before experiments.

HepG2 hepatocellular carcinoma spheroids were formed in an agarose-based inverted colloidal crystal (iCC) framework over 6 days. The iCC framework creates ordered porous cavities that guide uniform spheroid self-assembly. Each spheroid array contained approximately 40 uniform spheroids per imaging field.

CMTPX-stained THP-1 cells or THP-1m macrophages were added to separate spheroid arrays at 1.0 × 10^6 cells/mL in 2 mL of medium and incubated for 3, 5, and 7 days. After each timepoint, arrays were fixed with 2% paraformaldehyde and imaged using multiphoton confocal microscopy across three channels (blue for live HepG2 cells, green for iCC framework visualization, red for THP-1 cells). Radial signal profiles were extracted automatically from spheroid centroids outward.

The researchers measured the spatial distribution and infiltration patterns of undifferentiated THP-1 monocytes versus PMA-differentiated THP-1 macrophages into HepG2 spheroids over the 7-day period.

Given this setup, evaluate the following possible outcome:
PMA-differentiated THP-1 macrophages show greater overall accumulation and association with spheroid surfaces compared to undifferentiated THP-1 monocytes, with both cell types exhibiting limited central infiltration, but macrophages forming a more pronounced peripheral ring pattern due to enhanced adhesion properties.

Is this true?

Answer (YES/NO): NO